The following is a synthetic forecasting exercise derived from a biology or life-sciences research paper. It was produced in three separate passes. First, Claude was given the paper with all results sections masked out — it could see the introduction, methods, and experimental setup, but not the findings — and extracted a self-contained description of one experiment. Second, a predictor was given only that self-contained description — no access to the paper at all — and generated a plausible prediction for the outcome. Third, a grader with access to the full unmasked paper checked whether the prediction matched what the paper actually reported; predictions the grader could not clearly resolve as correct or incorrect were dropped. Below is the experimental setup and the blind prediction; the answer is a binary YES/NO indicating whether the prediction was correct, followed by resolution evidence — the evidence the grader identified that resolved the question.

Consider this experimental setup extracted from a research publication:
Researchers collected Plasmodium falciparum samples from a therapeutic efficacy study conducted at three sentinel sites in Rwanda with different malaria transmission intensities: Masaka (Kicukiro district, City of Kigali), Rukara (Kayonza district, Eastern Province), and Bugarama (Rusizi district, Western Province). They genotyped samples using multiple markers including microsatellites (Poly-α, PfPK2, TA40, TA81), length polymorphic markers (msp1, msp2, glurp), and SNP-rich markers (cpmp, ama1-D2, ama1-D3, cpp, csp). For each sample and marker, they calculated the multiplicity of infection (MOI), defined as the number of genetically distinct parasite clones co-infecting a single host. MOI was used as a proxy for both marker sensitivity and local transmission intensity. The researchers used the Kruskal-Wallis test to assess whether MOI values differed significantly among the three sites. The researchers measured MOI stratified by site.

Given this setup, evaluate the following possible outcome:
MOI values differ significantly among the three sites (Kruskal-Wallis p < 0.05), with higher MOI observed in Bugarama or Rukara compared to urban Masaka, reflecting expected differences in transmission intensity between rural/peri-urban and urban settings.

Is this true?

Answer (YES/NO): YES